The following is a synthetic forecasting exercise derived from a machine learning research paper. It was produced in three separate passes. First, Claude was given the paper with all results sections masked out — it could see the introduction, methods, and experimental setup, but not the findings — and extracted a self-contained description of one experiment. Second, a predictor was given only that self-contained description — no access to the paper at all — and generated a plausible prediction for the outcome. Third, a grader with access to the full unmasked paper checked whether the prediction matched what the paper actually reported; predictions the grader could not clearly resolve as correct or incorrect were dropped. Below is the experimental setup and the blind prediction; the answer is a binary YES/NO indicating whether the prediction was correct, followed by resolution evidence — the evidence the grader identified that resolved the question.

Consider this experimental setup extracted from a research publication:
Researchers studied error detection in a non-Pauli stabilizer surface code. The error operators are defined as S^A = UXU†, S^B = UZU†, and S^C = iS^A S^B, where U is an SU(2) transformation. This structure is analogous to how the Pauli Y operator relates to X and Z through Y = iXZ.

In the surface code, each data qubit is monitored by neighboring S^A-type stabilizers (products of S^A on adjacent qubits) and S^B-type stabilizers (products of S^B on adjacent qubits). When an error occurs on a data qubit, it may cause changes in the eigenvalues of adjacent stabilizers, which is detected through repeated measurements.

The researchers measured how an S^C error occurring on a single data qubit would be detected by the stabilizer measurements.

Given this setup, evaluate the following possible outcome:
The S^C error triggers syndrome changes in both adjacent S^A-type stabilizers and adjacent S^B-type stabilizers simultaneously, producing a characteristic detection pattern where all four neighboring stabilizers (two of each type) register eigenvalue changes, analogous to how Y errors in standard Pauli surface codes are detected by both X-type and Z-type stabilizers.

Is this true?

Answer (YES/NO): YES